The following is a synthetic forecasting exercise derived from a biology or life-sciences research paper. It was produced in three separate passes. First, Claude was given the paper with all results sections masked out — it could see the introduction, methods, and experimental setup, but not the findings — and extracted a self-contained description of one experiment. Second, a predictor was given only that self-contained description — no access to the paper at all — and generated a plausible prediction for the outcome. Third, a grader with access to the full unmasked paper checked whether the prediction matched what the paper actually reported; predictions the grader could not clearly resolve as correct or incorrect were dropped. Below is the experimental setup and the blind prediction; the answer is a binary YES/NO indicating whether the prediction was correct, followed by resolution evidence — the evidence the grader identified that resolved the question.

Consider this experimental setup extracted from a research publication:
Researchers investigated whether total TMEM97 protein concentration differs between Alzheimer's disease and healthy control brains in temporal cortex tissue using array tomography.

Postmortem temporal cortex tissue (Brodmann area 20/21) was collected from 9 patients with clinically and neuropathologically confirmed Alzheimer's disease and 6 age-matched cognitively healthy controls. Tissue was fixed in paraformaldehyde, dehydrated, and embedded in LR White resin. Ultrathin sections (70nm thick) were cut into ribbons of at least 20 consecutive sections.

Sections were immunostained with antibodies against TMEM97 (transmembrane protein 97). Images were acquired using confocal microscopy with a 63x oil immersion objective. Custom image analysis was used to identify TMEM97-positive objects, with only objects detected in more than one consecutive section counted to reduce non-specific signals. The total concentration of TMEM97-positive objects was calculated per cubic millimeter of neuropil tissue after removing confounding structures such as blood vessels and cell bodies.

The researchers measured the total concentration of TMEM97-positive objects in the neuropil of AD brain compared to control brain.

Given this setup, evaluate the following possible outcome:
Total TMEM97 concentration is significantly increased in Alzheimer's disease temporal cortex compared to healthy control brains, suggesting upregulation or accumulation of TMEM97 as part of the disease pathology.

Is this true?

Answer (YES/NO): YES